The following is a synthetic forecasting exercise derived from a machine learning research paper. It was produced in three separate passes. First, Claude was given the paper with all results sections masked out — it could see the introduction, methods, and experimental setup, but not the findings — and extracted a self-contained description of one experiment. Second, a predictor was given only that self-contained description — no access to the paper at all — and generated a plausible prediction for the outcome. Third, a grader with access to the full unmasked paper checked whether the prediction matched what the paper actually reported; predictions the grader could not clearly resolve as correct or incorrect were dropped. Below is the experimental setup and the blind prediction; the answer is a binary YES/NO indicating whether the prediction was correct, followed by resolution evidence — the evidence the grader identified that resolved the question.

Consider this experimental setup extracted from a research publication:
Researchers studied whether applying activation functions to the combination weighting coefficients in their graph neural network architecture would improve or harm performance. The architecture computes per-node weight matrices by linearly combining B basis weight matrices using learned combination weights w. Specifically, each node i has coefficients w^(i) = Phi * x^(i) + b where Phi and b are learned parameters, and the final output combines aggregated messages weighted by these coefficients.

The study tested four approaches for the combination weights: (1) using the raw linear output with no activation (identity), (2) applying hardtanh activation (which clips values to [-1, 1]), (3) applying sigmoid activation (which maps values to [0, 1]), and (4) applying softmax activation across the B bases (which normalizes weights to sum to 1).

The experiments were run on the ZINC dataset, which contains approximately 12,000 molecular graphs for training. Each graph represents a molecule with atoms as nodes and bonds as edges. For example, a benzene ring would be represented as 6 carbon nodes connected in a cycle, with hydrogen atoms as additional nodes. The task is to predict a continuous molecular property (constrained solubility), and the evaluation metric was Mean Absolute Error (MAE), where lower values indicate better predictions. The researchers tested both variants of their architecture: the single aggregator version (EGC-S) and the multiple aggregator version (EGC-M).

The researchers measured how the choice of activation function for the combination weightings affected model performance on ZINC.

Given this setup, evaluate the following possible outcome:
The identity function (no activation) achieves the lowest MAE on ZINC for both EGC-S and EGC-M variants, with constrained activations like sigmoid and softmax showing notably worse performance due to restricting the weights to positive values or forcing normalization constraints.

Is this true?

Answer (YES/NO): NO